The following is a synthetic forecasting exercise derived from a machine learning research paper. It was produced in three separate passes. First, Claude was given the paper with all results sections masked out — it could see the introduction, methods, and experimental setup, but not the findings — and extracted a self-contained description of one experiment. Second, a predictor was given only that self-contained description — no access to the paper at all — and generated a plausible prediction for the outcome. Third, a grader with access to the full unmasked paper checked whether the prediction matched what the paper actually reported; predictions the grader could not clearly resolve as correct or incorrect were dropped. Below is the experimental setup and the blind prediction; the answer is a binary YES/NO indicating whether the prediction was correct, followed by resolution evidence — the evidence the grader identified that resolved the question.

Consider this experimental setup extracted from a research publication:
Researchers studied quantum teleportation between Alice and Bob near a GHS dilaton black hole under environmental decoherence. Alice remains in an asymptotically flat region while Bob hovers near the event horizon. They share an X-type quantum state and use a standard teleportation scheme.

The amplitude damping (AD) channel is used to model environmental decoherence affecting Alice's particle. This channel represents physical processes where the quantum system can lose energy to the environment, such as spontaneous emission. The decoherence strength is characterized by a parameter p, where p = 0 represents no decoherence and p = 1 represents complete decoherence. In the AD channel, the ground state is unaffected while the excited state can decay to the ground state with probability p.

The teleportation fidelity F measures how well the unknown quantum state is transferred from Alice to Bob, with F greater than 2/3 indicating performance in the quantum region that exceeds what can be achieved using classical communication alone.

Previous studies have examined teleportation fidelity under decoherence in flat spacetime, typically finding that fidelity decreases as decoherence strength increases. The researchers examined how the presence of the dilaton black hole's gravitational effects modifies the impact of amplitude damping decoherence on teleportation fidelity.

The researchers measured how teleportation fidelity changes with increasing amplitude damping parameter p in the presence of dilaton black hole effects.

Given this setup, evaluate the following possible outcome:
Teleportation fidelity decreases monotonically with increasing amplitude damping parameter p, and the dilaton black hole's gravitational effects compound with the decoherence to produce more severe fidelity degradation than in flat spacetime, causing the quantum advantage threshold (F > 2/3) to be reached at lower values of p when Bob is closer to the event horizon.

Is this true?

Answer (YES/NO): NO